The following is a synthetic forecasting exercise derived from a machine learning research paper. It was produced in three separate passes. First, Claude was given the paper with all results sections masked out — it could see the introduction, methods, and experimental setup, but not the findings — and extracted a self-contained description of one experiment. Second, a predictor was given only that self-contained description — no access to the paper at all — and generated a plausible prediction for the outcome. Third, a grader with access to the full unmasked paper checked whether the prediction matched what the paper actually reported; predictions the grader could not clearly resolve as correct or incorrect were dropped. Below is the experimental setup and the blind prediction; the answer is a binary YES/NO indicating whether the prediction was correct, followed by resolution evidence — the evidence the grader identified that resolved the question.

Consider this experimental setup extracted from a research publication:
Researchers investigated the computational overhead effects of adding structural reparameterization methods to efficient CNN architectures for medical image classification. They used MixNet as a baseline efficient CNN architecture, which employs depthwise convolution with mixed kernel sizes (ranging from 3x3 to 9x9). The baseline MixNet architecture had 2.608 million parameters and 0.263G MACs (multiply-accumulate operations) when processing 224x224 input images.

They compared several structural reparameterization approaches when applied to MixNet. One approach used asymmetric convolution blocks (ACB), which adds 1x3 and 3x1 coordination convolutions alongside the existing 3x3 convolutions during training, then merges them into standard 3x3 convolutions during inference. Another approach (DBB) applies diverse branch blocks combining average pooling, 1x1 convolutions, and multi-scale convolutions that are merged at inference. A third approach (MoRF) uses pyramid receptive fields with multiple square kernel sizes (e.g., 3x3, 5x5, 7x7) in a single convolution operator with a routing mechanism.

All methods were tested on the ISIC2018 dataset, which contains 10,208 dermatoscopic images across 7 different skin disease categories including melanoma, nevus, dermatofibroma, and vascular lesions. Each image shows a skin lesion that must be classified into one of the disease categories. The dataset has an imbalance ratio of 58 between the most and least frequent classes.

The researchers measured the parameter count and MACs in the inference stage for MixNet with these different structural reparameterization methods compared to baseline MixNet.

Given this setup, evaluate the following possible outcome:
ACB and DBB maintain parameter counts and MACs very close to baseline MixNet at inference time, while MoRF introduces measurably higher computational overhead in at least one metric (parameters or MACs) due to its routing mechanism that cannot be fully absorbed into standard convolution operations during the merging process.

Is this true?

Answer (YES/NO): YES